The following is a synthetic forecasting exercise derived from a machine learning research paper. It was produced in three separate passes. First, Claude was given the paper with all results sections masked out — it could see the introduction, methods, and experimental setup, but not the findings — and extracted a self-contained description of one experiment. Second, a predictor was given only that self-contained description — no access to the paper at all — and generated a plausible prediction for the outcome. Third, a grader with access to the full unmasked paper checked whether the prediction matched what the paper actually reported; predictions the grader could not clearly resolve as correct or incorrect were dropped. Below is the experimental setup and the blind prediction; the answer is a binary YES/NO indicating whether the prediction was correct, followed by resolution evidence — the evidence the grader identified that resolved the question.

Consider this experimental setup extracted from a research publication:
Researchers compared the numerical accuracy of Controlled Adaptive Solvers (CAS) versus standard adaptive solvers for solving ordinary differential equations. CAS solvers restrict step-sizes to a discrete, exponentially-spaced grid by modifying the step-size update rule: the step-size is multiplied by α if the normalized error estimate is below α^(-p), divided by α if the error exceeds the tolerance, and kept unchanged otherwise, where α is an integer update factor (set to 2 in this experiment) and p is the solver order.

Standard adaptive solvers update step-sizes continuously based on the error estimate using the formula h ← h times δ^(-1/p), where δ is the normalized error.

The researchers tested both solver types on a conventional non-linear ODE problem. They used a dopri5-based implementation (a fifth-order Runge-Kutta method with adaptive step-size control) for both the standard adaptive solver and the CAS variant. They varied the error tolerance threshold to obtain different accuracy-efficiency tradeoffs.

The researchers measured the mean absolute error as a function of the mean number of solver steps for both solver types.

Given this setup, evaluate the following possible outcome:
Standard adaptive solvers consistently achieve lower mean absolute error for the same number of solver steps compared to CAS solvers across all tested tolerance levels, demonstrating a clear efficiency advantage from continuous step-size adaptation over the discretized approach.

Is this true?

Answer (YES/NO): NO